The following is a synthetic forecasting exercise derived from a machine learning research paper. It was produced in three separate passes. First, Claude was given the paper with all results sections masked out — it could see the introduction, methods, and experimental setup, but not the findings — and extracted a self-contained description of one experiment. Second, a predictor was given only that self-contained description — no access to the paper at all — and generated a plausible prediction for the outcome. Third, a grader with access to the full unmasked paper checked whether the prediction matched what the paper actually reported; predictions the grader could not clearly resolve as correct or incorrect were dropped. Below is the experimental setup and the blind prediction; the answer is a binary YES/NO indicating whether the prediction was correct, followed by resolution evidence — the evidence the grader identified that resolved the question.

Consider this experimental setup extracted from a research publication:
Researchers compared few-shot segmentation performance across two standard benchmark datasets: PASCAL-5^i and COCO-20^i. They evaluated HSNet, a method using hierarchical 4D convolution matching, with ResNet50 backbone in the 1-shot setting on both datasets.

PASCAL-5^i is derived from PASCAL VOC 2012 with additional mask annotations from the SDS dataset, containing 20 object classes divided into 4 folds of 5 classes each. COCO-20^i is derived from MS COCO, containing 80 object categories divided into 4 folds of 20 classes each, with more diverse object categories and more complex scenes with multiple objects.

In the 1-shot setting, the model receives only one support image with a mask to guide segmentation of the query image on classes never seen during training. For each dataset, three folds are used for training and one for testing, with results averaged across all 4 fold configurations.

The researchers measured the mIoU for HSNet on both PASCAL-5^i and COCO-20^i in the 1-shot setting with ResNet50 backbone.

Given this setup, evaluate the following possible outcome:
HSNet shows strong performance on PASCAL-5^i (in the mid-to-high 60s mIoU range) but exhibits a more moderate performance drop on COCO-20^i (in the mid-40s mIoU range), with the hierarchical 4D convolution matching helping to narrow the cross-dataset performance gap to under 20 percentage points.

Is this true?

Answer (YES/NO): NO